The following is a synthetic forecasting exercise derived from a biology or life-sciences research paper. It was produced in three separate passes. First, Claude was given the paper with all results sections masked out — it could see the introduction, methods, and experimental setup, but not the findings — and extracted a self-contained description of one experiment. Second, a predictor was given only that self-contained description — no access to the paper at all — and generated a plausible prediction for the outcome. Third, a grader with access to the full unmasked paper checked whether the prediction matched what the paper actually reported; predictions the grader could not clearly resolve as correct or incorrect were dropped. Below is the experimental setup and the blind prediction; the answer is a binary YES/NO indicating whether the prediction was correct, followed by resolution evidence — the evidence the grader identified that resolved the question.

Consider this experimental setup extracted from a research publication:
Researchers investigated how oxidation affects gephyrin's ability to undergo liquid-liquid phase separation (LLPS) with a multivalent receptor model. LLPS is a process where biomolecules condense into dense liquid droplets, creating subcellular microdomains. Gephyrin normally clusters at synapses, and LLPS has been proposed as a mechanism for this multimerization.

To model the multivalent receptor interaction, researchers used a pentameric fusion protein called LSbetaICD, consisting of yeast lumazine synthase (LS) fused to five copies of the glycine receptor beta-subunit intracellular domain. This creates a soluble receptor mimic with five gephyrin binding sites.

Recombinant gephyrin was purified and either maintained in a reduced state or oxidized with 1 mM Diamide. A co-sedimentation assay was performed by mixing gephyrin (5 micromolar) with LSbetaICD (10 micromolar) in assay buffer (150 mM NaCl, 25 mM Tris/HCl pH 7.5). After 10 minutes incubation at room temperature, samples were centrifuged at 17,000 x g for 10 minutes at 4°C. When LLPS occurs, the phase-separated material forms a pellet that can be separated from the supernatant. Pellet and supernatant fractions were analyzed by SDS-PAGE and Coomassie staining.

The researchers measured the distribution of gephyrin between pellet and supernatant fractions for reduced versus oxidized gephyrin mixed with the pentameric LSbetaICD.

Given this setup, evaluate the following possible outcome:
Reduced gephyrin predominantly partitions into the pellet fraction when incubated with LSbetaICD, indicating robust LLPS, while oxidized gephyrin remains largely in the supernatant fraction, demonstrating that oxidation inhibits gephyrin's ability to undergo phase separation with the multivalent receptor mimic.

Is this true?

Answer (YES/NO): NO